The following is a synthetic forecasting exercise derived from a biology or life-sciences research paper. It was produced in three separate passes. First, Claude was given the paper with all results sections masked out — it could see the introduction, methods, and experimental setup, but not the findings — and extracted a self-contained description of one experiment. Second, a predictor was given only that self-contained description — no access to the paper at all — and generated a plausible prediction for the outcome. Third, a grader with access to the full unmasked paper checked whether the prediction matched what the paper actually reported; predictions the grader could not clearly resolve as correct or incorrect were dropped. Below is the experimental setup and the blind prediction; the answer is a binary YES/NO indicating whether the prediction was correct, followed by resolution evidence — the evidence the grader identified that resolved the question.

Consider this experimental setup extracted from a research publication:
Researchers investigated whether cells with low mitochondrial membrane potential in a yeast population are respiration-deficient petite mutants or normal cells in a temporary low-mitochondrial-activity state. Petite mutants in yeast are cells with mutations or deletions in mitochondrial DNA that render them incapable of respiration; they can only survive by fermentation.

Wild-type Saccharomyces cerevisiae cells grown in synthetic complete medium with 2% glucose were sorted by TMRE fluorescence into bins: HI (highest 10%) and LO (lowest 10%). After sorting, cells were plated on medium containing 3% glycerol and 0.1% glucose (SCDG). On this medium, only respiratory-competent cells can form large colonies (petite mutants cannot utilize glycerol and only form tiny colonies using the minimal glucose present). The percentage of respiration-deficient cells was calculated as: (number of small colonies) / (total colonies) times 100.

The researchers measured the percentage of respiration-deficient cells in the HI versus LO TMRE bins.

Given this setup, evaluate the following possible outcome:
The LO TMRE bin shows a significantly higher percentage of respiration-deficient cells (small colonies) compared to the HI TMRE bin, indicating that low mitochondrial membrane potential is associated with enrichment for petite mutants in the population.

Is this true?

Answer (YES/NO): NO